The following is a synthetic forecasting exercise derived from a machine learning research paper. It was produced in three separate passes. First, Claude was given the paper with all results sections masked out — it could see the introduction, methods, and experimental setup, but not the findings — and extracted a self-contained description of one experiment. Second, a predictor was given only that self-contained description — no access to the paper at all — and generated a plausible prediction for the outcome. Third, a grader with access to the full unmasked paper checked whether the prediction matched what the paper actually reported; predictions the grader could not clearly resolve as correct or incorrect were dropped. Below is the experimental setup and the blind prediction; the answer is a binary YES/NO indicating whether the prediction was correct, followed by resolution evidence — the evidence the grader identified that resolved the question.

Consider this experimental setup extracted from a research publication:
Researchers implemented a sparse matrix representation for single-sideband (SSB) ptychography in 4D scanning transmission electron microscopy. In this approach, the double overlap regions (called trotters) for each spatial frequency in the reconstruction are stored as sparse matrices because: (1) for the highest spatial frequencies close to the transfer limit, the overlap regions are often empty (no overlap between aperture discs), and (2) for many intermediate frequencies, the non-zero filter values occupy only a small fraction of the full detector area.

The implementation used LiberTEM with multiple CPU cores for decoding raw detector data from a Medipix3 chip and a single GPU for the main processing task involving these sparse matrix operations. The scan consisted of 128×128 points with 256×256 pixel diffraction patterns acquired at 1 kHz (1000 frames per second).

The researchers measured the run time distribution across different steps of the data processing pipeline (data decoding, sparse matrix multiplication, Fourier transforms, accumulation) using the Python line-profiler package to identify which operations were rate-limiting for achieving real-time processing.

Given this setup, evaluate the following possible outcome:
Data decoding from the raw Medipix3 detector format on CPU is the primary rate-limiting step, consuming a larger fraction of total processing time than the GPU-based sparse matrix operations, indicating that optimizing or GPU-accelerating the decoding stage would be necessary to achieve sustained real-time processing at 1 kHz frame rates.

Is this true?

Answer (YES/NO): NO